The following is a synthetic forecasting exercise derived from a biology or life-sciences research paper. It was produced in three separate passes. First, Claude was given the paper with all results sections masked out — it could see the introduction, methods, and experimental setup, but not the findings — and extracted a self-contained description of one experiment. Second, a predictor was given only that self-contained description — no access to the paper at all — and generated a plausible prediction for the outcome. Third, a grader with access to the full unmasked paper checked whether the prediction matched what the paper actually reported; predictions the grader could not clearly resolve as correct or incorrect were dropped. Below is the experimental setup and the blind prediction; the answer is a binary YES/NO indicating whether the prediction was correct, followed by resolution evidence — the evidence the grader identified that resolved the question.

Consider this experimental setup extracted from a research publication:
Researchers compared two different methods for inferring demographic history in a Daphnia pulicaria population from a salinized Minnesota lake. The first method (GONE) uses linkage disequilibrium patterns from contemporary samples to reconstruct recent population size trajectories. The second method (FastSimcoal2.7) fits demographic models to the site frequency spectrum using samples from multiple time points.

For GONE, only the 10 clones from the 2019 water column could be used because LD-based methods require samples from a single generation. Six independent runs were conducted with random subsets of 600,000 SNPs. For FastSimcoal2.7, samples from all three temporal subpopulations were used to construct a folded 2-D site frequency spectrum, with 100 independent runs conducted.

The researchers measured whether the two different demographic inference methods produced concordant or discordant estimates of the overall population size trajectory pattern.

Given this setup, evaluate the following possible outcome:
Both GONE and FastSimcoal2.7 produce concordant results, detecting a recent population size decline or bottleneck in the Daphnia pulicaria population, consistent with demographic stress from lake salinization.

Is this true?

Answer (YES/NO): YES